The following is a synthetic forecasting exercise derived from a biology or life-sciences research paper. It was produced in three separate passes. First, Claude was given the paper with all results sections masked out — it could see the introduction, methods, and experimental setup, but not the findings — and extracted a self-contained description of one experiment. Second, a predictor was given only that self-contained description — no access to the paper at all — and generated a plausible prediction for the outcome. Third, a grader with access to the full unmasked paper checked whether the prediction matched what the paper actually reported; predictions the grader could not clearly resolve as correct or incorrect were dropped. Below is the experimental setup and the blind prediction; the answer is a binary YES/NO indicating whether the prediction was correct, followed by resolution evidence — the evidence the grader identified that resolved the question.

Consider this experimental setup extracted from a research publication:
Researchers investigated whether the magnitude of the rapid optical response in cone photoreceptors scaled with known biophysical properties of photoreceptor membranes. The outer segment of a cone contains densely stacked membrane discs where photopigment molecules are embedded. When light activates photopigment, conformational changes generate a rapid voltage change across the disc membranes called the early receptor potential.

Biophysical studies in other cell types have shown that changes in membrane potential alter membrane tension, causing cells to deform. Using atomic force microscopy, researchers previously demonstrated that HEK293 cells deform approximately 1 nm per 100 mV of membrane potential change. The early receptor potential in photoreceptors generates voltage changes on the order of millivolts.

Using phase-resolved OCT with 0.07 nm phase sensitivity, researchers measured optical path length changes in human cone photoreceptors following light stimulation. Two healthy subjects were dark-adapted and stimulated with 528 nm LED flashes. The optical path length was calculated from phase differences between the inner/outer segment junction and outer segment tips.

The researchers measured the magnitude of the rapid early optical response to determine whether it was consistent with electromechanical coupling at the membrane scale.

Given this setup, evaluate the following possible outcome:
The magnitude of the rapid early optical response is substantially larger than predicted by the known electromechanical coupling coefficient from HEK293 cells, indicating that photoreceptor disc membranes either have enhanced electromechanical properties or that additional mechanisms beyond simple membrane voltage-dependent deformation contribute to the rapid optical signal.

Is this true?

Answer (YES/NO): YES